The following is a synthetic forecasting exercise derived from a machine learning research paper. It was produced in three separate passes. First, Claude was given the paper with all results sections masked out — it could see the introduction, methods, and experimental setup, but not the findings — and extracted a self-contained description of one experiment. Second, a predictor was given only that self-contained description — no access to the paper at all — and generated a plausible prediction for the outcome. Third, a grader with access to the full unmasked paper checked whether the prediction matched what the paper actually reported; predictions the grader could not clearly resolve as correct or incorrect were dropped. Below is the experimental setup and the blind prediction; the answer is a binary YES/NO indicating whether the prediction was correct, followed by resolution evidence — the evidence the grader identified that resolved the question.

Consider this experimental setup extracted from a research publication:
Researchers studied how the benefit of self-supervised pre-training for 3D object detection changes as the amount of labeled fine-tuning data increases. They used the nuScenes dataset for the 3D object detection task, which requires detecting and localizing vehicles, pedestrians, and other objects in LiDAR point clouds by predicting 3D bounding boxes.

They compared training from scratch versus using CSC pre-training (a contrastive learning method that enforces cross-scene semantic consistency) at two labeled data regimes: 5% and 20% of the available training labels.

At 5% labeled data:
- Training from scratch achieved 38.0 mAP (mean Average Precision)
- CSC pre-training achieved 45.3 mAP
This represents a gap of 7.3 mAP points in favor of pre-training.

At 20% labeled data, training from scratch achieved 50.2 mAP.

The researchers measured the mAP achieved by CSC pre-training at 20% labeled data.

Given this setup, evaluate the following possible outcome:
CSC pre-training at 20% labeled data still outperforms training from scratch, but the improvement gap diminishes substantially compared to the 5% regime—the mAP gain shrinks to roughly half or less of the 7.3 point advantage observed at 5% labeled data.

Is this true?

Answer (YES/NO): YES